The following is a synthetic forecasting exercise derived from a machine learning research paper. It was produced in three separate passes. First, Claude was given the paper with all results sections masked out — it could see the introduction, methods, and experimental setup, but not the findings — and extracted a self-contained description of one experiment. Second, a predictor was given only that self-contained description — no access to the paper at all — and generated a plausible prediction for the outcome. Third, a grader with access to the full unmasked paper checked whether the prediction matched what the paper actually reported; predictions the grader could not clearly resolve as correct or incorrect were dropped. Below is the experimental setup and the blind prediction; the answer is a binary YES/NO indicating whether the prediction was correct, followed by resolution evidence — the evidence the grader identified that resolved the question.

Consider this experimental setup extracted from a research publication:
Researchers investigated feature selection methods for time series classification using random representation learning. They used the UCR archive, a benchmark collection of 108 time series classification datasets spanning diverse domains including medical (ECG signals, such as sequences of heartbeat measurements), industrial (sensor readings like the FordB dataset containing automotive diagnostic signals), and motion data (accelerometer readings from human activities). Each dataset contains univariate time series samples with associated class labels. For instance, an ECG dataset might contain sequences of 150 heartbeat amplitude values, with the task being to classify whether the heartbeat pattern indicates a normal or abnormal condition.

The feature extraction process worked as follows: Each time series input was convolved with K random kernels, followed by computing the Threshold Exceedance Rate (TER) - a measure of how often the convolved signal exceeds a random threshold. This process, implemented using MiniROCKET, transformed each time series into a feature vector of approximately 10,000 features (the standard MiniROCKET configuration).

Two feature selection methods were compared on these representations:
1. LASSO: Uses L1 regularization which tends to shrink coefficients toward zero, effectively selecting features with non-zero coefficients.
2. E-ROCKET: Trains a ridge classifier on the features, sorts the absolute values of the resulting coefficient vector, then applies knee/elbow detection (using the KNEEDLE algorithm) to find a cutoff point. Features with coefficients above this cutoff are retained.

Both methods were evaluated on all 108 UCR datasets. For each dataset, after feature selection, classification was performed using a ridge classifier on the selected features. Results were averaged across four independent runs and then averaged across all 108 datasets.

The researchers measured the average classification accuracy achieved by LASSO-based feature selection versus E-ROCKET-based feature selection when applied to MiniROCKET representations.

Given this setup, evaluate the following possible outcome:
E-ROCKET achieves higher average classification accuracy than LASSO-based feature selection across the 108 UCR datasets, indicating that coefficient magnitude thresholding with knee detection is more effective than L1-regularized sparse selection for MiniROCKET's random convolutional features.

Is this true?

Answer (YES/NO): YES